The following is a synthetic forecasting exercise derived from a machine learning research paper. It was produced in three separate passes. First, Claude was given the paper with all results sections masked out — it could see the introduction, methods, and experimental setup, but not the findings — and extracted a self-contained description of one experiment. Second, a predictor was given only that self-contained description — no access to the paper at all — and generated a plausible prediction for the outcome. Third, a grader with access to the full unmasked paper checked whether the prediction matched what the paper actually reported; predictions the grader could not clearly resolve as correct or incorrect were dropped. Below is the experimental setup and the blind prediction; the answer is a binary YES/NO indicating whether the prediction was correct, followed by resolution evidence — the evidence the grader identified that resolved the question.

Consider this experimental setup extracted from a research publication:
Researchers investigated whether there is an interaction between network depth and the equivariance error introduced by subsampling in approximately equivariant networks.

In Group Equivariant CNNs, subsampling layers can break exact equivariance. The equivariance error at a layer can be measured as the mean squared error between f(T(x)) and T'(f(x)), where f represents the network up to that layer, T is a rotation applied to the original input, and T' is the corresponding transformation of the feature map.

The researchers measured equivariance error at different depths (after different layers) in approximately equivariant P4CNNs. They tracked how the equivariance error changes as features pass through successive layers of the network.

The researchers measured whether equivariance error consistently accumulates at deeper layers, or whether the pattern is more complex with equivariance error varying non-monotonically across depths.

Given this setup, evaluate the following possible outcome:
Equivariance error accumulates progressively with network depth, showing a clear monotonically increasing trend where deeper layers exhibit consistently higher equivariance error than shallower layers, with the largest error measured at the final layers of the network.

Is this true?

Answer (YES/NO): NO